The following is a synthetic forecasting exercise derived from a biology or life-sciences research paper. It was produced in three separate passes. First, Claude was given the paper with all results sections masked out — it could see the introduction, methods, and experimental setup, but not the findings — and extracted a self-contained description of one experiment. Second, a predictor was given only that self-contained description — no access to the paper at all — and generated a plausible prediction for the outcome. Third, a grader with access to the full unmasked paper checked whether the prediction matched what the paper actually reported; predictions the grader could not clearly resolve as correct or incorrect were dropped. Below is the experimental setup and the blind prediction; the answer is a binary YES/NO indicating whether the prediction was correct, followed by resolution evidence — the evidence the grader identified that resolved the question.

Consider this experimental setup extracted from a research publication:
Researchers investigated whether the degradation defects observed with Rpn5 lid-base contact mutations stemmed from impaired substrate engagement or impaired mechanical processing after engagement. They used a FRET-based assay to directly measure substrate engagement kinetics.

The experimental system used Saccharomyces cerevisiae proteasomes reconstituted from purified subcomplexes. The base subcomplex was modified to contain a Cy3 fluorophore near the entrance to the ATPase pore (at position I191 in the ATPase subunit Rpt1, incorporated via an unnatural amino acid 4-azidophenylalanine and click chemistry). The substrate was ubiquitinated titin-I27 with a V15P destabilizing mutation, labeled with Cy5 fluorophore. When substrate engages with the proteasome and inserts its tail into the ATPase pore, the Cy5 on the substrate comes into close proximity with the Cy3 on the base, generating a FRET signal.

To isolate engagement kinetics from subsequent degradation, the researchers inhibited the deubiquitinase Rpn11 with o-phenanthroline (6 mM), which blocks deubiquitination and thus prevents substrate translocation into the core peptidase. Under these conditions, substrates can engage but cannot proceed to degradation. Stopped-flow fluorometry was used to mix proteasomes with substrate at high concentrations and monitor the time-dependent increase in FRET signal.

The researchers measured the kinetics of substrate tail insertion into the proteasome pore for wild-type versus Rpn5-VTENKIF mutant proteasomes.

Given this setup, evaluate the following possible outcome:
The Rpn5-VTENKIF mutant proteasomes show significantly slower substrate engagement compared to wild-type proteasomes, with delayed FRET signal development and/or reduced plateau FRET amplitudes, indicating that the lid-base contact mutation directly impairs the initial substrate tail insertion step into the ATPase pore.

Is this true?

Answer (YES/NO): YES